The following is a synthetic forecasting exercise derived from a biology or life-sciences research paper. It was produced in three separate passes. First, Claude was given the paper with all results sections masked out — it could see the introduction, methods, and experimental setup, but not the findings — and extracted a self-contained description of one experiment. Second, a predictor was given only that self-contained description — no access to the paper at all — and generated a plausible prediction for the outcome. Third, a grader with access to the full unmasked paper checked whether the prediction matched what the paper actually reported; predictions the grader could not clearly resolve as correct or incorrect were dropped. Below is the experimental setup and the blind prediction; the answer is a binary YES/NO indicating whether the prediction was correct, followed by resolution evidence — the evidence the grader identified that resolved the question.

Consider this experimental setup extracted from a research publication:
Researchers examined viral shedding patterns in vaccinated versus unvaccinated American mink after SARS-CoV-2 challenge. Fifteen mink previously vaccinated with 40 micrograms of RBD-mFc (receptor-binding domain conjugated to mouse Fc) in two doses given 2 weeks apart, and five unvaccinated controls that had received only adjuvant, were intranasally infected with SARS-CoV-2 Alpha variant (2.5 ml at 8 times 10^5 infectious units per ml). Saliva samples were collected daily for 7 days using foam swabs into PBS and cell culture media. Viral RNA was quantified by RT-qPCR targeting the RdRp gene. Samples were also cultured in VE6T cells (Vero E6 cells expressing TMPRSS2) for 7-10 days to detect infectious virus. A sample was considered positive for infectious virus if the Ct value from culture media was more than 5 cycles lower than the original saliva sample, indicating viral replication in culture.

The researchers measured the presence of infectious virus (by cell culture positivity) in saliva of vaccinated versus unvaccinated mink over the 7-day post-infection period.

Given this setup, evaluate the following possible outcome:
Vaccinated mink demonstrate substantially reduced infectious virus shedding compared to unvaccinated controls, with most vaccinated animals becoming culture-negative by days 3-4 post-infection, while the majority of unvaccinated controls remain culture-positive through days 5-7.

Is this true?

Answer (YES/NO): NO